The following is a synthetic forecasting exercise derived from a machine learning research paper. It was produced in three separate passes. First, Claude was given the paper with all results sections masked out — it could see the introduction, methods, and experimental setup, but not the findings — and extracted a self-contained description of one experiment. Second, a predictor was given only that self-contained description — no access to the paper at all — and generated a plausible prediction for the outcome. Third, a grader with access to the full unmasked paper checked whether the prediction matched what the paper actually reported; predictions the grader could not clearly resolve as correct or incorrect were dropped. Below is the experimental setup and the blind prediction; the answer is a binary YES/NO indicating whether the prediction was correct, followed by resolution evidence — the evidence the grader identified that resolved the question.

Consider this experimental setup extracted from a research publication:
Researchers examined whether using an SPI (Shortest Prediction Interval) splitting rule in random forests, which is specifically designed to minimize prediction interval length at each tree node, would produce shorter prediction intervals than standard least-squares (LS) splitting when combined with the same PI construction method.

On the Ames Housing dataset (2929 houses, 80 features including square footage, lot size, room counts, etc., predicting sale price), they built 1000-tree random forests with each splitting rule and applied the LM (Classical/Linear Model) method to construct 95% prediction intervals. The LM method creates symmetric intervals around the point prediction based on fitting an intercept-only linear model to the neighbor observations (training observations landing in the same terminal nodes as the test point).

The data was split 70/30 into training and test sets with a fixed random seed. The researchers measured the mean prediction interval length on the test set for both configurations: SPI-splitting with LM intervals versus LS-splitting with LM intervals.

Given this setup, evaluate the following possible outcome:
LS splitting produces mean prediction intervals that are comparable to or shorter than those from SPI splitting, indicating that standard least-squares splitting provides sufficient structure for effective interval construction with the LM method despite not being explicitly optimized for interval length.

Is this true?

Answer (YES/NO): YES